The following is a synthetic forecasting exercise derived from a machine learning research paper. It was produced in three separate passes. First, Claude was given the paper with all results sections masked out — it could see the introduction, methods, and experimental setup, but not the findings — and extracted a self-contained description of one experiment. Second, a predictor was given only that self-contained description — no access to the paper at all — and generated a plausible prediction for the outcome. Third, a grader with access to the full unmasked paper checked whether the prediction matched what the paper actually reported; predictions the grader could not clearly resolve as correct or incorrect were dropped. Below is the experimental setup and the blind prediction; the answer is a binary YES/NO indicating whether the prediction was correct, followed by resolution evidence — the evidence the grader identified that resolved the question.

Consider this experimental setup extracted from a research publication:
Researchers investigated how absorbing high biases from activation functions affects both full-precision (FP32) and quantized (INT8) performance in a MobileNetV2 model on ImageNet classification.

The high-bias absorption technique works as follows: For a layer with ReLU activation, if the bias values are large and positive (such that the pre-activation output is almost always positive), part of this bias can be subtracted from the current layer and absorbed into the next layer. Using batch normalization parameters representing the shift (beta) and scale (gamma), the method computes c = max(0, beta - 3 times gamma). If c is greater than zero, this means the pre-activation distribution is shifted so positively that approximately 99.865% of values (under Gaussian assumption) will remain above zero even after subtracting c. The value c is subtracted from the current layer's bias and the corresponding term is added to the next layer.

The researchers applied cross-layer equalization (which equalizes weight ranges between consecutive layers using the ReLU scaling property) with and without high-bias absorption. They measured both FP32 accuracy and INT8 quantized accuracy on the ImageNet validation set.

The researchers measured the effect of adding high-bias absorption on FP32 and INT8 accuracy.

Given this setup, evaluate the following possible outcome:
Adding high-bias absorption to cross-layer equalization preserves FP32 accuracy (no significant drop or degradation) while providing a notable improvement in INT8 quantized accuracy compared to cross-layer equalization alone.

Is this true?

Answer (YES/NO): NO